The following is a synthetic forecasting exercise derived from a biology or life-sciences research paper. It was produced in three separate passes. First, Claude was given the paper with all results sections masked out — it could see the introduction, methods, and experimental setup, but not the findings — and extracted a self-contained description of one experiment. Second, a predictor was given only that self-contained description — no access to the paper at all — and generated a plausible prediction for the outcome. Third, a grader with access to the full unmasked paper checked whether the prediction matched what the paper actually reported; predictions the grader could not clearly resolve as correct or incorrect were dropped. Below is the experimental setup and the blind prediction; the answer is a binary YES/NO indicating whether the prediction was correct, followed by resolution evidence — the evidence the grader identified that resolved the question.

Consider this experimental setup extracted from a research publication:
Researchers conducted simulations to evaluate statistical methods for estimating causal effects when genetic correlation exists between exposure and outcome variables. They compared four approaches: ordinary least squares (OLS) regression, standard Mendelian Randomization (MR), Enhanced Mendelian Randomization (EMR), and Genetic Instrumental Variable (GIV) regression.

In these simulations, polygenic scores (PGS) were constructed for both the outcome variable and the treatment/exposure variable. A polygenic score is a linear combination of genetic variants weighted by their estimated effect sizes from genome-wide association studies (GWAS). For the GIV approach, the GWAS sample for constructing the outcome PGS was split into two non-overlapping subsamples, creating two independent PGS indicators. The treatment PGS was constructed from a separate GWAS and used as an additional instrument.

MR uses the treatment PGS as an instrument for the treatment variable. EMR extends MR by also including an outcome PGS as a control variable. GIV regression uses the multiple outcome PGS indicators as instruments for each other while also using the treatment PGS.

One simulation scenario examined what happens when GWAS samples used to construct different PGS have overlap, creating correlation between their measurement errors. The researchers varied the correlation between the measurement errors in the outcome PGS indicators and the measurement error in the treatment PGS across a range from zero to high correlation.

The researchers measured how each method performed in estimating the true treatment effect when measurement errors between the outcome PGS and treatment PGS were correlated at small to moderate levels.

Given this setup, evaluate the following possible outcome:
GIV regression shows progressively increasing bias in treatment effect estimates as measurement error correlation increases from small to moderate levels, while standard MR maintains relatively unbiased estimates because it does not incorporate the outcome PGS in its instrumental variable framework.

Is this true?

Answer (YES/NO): NO